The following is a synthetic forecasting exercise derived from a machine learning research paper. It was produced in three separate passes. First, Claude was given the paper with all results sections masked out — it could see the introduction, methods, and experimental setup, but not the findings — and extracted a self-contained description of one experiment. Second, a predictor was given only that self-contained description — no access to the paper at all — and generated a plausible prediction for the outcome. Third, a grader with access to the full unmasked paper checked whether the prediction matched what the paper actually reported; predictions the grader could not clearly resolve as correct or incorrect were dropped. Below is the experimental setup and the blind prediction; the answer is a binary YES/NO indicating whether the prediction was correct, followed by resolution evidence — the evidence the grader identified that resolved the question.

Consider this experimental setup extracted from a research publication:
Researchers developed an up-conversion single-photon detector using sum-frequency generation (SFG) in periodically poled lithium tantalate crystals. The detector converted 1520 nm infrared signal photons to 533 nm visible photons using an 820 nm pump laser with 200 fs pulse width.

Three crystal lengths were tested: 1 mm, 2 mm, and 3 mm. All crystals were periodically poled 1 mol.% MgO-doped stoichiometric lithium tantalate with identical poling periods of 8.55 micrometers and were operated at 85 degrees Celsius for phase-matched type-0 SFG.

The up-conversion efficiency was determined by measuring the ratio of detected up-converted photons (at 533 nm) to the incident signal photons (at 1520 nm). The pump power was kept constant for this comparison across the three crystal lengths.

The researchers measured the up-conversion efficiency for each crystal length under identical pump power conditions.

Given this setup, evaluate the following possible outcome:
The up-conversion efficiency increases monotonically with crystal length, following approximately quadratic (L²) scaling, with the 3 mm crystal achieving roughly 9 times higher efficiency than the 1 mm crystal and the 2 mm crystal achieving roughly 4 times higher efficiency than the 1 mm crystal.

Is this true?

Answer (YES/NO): NO